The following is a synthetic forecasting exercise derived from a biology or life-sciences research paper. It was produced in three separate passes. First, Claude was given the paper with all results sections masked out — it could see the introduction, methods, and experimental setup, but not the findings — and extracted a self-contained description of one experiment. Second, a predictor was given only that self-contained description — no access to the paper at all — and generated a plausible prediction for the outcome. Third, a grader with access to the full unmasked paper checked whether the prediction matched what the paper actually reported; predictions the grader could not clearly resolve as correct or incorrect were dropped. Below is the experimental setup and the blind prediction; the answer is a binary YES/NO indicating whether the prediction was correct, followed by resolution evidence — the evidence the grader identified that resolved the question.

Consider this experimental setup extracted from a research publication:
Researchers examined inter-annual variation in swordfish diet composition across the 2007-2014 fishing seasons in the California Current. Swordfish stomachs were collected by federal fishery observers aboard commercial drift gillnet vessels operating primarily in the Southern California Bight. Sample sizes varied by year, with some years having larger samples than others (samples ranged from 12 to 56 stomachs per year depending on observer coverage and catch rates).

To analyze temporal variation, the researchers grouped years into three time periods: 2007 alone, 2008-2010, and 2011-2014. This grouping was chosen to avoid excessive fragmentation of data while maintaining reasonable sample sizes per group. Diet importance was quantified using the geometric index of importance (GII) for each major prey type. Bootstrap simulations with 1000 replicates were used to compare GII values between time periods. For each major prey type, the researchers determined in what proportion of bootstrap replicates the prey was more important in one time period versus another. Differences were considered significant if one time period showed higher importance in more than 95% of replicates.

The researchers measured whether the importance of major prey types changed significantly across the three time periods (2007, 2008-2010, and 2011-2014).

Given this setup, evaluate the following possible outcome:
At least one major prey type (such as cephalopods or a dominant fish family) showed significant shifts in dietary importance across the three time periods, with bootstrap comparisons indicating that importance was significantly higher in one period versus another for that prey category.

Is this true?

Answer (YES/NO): YES